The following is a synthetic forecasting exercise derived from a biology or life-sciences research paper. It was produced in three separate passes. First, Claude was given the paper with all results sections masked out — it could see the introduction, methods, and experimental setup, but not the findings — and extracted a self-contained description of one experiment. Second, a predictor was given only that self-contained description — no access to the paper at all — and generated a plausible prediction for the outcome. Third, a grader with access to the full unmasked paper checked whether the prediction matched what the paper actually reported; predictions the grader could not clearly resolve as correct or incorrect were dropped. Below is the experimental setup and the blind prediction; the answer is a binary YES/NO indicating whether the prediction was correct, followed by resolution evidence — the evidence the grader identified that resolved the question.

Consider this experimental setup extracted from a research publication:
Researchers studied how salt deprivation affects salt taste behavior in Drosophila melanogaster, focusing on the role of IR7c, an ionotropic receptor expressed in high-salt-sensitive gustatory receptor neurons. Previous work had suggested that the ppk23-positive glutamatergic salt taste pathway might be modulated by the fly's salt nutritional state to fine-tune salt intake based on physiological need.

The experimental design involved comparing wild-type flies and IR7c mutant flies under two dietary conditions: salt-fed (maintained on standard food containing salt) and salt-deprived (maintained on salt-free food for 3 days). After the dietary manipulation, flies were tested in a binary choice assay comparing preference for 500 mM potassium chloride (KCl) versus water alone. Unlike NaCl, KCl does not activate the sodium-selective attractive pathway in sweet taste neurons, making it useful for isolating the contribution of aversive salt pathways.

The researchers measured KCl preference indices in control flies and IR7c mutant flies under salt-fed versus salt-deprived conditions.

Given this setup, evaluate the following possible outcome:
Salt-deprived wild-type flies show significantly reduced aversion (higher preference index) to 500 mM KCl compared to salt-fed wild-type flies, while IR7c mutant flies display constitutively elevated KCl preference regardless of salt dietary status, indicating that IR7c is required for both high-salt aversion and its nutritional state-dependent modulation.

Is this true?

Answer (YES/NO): YES